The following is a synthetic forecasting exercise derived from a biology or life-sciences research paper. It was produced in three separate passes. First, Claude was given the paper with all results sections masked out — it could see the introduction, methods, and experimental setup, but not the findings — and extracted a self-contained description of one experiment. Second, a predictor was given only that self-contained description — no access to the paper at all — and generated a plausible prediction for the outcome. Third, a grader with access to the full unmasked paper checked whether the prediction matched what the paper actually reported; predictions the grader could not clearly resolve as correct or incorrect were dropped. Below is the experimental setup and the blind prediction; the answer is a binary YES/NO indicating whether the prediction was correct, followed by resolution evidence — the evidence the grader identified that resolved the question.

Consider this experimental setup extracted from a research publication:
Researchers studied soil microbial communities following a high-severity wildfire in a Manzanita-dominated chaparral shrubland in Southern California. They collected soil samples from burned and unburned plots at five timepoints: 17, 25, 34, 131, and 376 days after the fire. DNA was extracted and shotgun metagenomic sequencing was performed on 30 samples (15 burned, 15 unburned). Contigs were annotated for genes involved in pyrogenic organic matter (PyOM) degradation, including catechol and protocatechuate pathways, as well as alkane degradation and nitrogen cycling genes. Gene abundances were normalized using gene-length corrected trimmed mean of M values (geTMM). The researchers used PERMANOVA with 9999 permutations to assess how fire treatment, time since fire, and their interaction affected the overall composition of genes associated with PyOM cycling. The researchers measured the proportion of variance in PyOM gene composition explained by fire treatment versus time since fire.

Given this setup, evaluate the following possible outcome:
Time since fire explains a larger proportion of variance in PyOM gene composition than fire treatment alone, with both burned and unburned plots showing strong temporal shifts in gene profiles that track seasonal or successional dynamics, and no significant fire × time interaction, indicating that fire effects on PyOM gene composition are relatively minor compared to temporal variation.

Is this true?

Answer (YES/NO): NO